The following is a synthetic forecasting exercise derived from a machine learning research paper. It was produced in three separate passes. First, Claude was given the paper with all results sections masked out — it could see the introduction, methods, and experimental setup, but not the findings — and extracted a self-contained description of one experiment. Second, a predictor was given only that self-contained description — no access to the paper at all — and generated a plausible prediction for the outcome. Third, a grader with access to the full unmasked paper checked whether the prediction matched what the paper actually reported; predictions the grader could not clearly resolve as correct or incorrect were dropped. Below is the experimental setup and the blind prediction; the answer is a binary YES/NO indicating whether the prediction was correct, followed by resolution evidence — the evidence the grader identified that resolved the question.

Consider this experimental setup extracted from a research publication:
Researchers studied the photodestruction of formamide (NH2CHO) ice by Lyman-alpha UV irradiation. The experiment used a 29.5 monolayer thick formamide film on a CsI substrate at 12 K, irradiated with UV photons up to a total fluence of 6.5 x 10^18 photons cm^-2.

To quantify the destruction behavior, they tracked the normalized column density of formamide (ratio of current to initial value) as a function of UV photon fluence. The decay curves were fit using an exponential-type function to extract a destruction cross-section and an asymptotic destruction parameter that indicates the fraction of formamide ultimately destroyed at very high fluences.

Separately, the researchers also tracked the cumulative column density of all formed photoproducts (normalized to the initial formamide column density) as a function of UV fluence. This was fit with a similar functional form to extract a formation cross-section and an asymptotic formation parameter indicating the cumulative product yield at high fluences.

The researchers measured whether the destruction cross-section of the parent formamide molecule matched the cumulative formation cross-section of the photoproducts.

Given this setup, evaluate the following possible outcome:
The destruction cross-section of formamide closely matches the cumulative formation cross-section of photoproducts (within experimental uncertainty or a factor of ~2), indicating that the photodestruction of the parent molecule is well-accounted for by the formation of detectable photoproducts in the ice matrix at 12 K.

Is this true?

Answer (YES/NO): NO